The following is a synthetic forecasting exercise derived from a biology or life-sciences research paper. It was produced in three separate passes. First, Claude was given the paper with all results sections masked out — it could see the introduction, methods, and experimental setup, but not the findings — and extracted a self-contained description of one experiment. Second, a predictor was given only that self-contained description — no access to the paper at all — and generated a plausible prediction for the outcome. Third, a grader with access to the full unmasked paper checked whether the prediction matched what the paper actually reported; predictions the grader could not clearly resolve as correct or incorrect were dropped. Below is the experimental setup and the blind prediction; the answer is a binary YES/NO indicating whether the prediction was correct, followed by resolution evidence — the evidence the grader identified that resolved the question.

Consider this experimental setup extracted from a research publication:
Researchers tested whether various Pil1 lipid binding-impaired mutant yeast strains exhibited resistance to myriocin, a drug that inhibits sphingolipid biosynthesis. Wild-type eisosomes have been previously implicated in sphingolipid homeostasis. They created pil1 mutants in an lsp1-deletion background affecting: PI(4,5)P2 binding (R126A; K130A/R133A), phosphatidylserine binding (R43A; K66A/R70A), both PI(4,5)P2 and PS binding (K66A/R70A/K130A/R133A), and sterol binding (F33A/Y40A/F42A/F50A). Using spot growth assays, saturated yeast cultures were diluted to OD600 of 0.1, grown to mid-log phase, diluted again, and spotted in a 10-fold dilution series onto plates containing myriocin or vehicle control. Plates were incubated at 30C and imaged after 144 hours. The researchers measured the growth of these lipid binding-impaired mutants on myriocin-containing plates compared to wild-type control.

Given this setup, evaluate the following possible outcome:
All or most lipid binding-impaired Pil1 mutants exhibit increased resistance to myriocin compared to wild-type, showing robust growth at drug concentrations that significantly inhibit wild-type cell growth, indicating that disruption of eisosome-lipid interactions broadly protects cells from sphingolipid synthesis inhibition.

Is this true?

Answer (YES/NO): YES